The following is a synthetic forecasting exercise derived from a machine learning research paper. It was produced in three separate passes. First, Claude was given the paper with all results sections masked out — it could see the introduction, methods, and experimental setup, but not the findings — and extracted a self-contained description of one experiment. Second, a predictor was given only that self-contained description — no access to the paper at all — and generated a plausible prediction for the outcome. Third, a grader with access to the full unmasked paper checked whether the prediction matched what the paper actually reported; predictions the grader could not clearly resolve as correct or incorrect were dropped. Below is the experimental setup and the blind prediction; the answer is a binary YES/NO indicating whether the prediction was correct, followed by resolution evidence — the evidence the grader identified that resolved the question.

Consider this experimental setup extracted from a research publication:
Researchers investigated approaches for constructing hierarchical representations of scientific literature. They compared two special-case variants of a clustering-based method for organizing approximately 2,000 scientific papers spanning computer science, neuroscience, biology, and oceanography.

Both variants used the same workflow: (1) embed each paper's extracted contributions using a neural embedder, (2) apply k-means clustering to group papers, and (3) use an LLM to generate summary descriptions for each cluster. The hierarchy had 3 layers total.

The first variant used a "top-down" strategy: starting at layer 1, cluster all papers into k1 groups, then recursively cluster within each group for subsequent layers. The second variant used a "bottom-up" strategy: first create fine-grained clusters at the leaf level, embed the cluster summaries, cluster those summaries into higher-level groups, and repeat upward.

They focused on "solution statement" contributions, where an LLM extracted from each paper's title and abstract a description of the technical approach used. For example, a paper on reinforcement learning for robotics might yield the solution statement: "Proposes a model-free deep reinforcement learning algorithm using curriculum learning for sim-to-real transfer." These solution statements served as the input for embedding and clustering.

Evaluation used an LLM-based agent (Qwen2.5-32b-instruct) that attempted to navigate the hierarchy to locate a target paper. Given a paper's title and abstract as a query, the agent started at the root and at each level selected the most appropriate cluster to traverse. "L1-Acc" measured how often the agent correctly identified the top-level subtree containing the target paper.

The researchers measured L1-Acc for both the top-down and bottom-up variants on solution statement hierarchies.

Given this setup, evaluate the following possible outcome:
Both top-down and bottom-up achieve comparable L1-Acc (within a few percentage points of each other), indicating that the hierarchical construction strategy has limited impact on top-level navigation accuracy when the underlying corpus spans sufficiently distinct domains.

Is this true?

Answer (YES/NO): NO